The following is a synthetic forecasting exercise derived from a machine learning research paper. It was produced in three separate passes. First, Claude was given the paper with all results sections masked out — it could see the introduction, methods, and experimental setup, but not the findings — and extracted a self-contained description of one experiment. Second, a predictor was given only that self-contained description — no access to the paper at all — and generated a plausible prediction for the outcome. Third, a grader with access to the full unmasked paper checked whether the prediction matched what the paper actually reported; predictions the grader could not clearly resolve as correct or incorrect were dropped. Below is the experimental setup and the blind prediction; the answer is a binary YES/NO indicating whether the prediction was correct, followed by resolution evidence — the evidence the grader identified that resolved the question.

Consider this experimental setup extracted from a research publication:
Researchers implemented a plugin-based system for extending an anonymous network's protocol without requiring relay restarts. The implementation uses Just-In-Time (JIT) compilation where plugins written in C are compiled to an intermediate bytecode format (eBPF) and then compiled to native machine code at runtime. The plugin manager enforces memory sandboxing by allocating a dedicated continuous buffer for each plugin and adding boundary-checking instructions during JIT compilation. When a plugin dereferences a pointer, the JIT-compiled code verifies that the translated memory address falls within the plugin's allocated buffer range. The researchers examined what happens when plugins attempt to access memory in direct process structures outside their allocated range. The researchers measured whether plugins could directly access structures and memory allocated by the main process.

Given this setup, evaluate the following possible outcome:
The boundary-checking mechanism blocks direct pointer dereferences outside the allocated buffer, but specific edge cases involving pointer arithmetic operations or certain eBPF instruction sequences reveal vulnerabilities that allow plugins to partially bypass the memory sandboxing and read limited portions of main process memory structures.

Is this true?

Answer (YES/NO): NO